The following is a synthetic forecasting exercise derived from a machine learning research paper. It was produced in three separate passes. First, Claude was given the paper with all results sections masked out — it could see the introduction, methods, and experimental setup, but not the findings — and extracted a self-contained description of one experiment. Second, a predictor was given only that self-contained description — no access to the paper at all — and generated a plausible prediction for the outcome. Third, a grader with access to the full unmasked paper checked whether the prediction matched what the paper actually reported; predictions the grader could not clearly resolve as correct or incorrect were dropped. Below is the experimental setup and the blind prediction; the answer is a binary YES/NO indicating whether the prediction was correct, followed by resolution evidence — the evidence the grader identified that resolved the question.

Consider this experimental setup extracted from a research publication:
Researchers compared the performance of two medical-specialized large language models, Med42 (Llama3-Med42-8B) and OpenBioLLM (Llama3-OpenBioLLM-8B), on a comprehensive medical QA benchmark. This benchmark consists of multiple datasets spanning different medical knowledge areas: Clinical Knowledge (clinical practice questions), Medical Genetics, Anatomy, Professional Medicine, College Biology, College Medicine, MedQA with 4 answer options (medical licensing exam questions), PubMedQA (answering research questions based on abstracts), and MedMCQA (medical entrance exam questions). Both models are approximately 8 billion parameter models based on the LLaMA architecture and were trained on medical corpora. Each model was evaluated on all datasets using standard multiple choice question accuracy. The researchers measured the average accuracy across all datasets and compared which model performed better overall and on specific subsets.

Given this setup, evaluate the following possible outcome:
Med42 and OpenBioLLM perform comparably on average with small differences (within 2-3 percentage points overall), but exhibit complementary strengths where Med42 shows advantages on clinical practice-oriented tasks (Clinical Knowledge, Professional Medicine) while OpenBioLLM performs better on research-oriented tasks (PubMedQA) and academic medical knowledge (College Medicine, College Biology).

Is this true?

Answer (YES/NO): NO